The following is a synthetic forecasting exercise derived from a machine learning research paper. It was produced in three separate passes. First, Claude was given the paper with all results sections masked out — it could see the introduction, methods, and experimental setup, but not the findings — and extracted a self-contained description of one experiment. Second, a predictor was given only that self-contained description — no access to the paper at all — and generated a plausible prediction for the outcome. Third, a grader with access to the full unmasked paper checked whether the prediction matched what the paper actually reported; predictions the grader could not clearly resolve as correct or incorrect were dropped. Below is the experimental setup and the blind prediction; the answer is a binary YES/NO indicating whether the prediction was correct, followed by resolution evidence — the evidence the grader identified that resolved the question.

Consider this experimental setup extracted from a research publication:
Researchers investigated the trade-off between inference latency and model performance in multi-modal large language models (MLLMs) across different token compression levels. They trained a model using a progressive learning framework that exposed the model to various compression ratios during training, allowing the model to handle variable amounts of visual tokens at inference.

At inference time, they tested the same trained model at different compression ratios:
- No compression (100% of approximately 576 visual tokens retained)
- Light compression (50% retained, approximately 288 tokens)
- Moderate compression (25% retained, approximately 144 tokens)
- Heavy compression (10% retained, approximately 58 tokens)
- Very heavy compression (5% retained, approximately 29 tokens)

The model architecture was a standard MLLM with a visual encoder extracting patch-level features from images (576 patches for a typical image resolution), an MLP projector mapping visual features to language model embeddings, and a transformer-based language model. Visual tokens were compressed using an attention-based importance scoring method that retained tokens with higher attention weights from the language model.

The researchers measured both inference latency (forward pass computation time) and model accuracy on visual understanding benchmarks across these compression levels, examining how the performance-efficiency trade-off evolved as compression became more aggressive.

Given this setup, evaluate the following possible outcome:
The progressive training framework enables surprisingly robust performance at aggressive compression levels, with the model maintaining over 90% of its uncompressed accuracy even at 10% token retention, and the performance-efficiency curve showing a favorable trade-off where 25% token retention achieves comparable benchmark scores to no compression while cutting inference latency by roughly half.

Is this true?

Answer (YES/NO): NO